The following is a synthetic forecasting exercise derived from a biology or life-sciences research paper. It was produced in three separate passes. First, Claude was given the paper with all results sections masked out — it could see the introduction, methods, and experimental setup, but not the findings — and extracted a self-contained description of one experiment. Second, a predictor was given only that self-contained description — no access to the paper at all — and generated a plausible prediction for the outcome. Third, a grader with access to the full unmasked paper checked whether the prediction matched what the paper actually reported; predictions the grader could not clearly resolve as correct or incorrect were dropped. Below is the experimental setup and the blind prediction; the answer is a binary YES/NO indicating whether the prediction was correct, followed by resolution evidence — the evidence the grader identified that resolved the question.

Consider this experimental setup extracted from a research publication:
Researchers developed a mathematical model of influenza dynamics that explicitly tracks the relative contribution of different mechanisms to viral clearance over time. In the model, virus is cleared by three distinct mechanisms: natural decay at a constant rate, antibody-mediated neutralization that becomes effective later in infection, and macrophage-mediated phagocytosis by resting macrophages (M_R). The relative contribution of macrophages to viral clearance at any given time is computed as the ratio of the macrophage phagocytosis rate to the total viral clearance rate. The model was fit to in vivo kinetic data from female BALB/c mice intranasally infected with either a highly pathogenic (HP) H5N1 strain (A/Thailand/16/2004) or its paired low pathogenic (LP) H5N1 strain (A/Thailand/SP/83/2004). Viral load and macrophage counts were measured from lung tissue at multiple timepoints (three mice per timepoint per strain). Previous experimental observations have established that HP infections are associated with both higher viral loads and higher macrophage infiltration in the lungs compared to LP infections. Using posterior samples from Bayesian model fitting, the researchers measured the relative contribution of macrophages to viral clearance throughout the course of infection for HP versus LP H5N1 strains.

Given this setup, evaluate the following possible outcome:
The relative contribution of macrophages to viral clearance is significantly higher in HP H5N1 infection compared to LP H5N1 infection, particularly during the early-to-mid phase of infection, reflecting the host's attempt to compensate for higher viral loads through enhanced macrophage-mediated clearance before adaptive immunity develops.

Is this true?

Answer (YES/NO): NO